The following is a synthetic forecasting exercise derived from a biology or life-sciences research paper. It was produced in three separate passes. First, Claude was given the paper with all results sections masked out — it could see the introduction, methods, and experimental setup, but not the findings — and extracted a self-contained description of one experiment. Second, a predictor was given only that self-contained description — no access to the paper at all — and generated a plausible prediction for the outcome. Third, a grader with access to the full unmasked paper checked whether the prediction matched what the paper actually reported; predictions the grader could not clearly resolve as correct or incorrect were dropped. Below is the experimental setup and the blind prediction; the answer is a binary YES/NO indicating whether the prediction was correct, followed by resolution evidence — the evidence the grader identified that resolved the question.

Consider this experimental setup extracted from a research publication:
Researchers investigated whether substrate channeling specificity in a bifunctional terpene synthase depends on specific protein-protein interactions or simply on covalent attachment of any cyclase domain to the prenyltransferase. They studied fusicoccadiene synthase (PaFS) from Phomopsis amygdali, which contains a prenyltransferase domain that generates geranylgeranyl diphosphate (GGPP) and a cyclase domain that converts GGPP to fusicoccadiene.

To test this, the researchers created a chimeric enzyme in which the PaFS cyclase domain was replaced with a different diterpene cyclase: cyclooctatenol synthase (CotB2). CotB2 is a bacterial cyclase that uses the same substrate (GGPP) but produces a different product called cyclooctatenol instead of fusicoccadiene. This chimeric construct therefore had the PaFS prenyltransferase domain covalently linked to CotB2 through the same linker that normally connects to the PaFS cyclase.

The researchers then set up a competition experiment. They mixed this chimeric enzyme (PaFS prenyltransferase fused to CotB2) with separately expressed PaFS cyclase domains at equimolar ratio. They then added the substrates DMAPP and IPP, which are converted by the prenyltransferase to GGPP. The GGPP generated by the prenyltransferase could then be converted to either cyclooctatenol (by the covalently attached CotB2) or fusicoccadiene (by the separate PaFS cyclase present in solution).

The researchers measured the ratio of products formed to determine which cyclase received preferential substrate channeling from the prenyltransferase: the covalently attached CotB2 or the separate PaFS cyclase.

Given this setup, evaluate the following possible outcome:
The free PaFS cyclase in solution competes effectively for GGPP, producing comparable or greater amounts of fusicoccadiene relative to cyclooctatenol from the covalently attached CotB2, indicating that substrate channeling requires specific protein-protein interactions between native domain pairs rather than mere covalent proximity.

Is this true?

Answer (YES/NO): YES